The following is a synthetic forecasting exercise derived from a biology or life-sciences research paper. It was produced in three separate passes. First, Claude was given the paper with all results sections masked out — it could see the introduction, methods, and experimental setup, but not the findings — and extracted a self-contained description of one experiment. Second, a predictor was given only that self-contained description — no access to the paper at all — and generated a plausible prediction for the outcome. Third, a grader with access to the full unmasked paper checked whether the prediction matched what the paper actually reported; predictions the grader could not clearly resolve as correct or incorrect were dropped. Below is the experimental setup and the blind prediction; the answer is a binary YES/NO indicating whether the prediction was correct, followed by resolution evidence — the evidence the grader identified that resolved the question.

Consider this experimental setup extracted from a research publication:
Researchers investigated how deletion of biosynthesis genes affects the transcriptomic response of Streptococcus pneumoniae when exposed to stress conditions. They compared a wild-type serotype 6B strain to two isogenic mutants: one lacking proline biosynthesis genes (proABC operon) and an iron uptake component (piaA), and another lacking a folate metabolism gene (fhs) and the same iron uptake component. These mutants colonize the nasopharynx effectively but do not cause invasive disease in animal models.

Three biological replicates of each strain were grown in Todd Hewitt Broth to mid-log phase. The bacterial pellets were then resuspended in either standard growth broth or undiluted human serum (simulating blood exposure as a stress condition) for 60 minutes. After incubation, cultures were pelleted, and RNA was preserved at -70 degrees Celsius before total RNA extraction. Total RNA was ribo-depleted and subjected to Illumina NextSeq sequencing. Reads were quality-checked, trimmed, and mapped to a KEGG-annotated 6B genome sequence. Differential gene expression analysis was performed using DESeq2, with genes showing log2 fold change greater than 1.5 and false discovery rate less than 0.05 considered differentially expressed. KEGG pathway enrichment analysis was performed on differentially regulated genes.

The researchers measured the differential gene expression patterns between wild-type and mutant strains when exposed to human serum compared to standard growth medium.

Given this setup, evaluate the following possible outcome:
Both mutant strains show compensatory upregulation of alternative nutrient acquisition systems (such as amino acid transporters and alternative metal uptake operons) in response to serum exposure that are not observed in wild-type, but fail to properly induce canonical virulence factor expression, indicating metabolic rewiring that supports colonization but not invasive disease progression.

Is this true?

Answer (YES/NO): NO